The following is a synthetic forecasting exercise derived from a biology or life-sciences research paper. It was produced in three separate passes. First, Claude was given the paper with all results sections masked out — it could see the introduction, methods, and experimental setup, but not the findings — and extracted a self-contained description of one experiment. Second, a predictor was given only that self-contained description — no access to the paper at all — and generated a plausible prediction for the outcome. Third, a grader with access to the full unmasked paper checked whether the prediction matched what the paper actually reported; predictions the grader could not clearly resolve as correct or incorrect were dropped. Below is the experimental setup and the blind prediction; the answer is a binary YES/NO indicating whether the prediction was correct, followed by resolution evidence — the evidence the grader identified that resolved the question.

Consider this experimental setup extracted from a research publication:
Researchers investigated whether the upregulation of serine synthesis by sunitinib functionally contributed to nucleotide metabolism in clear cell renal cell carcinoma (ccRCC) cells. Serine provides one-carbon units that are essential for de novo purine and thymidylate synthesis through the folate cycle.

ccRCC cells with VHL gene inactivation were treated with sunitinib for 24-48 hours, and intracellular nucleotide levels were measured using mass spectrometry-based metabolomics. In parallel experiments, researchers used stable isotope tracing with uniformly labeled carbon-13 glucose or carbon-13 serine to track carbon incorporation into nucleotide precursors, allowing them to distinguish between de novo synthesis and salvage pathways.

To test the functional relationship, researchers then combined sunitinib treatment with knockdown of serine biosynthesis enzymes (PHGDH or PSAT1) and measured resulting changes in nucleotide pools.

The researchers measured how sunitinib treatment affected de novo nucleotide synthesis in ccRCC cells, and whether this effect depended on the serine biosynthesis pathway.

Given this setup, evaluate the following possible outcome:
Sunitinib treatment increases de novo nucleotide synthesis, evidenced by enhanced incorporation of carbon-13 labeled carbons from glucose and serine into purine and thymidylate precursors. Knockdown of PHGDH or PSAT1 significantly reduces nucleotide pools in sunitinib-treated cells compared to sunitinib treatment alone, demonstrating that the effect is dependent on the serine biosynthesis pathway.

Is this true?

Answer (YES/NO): NO